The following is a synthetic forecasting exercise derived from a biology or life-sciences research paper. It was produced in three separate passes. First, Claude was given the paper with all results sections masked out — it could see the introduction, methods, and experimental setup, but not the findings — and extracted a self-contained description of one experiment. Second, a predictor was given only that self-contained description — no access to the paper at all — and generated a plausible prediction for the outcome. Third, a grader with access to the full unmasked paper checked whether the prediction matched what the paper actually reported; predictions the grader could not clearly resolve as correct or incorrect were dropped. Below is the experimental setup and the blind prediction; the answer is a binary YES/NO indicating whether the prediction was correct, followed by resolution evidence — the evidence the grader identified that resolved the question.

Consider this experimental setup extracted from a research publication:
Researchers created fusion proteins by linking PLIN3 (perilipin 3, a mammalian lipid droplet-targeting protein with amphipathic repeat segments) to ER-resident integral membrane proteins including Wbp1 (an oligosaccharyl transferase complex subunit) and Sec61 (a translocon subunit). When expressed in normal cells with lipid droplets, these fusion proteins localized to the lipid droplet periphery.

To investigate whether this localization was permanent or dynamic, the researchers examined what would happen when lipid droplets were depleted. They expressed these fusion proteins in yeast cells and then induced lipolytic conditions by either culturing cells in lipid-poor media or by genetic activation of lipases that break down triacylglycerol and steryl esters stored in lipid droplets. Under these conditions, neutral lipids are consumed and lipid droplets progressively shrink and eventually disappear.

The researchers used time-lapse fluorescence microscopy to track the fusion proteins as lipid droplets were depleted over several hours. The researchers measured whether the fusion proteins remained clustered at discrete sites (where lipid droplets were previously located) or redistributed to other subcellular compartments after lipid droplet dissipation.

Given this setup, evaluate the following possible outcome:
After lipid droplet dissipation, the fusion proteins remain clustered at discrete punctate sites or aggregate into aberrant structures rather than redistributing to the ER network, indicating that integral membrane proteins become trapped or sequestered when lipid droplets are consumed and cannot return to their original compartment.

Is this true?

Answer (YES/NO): NO